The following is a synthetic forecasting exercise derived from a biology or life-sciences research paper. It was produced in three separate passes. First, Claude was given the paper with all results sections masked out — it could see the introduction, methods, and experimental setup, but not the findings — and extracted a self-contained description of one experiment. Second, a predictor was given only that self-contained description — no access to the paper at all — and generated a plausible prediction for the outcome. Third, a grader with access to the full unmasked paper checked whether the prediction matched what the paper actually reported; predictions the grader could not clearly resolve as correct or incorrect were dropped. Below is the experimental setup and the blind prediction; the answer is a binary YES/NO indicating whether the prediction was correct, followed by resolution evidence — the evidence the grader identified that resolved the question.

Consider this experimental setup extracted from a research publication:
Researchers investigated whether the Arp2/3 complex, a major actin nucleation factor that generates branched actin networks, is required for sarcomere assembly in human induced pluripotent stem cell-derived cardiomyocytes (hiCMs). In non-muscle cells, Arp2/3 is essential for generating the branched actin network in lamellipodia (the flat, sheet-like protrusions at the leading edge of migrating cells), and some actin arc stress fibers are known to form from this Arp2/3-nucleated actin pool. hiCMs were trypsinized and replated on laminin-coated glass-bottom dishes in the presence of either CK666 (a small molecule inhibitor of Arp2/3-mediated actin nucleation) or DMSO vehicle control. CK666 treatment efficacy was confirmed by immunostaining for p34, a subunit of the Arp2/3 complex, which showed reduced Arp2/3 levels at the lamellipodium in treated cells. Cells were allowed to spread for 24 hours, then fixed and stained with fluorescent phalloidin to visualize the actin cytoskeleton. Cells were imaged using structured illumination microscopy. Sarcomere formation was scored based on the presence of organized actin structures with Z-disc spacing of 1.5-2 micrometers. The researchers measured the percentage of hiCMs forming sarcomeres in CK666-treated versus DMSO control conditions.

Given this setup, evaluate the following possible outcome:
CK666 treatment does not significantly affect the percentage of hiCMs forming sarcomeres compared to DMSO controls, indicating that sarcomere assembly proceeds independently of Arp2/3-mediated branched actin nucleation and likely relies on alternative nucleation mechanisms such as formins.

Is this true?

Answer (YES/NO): YES